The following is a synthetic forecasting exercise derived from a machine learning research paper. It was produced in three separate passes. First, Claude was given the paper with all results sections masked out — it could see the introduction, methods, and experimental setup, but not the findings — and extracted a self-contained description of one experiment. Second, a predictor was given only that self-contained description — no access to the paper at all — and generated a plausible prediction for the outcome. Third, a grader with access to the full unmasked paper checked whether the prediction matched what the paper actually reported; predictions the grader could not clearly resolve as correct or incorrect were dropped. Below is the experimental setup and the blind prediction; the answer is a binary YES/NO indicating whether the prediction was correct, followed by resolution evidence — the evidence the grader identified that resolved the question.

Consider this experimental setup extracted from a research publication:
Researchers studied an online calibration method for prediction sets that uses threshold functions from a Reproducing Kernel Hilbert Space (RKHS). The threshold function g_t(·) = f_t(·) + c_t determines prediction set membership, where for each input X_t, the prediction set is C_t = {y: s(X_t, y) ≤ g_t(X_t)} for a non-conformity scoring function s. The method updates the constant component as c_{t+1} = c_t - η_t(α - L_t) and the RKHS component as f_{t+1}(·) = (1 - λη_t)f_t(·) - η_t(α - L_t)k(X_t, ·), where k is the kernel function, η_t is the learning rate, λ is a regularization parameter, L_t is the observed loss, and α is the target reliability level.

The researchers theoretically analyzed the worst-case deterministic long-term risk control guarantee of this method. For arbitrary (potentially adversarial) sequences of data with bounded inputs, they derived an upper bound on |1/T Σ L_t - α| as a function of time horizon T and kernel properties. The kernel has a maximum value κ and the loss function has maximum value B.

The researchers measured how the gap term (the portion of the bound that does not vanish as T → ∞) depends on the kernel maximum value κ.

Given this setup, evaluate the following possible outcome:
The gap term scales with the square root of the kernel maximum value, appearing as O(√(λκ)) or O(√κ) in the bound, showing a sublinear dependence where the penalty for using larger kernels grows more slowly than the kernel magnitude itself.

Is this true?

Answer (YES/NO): NO